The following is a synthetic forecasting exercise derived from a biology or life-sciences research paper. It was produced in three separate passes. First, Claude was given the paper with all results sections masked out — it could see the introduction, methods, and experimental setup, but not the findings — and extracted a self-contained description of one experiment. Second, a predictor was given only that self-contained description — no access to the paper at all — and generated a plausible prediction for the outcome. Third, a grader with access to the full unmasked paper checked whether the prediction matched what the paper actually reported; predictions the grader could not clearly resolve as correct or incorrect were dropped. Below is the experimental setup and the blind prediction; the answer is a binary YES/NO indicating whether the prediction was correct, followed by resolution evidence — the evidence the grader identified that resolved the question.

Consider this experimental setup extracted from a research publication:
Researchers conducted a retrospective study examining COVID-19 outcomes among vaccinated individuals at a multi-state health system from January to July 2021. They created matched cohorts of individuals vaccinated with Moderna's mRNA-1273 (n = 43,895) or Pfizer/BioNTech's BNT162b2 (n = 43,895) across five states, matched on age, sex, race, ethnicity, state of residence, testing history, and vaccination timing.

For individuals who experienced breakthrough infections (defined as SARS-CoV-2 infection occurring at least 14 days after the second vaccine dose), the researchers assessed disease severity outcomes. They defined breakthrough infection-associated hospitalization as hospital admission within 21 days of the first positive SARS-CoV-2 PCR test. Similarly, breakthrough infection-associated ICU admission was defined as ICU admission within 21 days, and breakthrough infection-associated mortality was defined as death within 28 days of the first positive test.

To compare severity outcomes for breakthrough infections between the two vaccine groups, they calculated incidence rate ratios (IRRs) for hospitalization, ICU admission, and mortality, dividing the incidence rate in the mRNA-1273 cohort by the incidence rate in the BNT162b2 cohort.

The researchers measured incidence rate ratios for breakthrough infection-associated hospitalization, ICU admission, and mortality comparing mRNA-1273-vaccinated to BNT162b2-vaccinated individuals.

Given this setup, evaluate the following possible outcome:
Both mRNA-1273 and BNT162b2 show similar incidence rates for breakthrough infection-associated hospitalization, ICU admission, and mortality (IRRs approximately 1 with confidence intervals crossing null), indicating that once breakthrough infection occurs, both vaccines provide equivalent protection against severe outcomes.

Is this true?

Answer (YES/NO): NO